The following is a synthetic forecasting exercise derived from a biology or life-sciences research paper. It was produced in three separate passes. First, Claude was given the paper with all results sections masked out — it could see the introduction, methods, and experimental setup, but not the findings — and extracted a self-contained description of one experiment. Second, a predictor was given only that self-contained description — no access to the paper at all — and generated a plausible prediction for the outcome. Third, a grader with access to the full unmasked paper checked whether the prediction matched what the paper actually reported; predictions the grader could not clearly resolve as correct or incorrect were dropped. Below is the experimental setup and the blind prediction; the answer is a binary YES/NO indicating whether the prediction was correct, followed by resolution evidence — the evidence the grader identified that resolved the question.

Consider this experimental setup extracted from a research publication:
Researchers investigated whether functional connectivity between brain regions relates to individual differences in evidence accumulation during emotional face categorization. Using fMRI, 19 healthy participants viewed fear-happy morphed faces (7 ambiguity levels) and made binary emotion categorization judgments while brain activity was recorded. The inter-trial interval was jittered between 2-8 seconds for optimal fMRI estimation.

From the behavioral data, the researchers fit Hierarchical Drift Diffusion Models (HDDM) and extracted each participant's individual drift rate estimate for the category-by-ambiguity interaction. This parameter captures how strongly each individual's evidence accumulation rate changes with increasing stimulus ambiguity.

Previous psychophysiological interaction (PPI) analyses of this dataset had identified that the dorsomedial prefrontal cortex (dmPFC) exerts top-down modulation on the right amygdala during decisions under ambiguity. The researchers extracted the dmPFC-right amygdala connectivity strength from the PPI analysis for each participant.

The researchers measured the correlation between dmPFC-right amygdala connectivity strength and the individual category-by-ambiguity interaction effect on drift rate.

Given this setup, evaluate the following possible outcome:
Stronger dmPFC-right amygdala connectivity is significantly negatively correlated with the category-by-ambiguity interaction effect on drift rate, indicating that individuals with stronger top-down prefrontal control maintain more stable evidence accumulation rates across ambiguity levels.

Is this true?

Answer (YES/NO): NO